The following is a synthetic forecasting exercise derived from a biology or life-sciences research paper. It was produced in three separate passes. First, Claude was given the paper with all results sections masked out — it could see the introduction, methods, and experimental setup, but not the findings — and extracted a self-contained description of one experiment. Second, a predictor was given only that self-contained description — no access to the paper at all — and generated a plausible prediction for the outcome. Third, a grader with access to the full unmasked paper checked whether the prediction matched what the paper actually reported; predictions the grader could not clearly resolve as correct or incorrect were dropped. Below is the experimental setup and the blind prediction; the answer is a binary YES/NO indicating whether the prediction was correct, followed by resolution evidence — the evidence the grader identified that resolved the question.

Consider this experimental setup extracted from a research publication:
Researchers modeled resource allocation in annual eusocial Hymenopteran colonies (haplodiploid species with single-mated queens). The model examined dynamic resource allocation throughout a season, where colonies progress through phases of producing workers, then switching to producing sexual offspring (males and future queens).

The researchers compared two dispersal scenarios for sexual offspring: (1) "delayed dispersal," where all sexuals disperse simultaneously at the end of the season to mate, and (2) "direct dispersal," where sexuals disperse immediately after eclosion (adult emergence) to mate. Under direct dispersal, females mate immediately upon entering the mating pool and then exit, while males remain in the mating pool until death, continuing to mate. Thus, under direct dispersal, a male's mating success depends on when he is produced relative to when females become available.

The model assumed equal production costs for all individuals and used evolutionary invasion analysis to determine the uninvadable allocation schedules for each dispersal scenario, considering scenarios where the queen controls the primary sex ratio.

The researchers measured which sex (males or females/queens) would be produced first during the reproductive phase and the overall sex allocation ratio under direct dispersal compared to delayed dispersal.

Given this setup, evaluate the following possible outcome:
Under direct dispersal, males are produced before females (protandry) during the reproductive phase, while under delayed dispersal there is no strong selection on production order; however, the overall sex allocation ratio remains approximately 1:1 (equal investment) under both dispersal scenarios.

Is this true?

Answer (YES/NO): NO